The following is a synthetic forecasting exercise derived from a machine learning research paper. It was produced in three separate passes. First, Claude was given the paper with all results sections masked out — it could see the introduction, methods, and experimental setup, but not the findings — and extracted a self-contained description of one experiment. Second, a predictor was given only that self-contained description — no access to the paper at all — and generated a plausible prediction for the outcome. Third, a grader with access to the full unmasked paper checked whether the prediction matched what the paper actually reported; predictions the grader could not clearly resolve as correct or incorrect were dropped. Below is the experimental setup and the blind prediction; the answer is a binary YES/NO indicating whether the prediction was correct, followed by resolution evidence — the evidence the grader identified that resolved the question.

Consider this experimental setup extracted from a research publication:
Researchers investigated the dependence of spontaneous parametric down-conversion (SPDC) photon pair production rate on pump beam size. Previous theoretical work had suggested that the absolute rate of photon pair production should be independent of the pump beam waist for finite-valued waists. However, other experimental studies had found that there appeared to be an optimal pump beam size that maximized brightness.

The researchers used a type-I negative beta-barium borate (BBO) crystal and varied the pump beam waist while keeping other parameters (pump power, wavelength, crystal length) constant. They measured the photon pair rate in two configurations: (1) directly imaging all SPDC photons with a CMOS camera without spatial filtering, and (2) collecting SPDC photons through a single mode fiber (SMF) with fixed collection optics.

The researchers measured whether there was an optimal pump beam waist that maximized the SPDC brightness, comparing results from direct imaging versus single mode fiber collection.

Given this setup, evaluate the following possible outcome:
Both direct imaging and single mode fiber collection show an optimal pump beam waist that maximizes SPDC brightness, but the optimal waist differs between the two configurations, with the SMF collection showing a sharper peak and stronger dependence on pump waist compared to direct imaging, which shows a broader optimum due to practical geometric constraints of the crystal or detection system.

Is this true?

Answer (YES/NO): NO